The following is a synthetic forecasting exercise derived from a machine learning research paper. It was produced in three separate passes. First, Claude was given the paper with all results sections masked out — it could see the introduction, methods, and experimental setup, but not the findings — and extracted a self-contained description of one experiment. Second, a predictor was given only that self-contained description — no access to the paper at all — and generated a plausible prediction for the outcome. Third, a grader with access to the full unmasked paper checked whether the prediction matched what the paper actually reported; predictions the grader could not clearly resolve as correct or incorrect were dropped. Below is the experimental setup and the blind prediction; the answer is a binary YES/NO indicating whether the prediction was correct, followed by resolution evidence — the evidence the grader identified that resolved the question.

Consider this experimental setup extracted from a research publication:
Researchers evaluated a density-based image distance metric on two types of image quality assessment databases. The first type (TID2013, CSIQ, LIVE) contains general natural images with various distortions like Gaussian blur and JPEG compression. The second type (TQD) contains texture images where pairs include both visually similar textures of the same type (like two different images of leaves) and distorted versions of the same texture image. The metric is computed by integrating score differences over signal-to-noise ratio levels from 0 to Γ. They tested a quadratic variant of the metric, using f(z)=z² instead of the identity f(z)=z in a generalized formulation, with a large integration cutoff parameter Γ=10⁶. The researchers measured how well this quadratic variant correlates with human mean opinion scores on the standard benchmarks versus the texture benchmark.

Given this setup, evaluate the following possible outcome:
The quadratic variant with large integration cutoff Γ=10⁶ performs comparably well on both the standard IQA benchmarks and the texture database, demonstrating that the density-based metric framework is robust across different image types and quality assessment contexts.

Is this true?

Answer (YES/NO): NO